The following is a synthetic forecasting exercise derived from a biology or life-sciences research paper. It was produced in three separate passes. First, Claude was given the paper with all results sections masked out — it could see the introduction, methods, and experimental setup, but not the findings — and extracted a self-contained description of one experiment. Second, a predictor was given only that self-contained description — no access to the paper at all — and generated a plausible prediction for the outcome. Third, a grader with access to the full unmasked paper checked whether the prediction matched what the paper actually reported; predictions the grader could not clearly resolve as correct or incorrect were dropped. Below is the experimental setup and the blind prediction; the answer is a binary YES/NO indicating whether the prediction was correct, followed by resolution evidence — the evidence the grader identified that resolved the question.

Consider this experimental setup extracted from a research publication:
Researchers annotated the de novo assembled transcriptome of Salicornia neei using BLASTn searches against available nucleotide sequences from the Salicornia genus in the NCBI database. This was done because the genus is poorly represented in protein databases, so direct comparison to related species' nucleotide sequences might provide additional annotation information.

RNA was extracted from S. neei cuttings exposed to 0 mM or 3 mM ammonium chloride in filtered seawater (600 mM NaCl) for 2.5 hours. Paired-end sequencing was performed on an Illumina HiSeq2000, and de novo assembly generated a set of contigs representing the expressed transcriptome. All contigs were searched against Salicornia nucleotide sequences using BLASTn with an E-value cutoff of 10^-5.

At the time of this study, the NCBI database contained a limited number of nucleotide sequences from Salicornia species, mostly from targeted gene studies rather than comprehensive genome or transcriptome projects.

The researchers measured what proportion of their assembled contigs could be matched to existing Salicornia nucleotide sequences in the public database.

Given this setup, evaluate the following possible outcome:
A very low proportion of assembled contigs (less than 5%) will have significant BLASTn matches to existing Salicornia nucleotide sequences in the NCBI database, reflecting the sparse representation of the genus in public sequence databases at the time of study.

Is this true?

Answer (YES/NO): NO